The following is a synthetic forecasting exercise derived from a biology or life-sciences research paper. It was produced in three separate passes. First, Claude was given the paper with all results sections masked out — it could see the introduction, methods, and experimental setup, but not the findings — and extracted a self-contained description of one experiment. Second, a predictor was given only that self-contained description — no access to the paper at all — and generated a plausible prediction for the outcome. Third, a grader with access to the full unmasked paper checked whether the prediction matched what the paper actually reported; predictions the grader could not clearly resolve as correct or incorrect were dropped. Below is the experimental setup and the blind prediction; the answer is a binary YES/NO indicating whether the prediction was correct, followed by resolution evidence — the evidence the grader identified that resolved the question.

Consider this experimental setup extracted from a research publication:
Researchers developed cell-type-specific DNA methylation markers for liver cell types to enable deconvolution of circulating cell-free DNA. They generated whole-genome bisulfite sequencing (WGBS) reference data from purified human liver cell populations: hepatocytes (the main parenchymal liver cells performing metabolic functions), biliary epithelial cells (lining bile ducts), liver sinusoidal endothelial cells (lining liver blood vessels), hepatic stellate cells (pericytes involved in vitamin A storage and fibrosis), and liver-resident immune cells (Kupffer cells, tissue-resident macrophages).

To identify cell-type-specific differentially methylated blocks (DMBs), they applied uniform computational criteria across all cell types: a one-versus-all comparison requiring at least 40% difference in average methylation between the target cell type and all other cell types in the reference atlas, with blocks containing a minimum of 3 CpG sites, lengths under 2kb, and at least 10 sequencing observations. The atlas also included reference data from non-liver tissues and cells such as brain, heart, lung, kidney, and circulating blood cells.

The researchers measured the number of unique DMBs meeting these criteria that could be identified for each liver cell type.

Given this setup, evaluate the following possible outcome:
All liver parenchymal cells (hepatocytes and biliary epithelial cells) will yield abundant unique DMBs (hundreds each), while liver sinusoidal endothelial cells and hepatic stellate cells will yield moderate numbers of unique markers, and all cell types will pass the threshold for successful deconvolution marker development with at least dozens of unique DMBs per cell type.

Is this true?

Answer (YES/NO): NO